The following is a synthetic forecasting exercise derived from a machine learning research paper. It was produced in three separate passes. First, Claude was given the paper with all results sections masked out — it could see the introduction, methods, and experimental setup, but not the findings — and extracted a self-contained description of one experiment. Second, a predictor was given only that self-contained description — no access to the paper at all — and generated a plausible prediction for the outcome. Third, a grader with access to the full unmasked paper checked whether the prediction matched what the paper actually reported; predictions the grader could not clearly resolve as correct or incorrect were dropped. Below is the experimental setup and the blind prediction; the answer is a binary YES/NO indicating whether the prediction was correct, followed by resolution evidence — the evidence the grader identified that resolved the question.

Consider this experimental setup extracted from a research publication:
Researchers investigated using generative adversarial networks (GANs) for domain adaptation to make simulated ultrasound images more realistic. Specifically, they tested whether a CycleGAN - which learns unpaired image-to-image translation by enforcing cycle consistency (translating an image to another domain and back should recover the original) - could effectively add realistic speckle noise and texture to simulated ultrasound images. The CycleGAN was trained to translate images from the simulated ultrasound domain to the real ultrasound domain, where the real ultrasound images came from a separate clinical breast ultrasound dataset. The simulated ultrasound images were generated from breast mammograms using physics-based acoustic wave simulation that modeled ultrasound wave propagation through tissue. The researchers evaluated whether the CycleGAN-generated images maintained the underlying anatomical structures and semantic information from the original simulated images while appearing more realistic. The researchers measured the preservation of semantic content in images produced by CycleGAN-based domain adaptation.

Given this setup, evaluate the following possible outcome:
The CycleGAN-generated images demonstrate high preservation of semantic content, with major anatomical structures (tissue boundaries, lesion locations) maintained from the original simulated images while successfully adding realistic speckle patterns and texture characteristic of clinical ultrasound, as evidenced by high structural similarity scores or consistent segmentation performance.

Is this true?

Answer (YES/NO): NO